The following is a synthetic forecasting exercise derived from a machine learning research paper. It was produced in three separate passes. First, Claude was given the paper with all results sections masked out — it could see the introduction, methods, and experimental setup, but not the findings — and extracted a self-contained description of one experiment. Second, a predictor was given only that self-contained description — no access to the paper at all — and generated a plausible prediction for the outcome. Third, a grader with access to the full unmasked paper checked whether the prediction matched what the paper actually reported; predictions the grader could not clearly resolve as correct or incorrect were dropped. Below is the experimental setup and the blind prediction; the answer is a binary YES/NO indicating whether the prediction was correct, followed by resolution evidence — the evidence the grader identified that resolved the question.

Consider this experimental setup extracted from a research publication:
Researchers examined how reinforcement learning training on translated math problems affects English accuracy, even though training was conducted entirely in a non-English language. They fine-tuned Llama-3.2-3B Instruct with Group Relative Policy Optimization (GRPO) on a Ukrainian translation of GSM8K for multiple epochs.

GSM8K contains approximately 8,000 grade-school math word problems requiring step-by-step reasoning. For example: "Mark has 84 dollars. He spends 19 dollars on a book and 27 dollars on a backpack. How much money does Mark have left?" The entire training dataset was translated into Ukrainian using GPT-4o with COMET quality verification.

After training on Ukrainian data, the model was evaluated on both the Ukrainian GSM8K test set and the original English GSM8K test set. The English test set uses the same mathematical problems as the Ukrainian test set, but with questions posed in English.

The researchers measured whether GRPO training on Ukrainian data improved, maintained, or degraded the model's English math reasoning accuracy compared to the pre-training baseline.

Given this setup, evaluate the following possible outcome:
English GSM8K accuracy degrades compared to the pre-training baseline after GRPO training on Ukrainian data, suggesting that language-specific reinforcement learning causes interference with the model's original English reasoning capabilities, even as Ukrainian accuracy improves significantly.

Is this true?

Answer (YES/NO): NO